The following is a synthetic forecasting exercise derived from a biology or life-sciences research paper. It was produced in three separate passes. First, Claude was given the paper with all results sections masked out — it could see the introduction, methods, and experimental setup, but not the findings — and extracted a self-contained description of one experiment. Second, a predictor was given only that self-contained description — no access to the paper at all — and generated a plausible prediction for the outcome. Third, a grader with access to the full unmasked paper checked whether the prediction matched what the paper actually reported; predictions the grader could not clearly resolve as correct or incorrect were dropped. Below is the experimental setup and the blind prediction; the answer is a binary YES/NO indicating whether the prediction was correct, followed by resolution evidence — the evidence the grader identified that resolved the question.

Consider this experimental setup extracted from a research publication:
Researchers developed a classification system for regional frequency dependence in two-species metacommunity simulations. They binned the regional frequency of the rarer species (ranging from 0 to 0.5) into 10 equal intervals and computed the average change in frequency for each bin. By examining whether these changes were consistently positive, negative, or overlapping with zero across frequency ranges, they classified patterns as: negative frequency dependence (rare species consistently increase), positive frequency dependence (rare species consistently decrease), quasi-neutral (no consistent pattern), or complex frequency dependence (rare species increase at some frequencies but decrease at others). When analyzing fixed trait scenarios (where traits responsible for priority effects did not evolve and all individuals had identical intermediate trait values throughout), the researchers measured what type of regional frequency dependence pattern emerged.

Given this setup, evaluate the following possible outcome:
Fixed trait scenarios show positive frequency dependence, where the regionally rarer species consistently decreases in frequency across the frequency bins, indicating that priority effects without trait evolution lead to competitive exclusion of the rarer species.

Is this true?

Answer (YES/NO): YES